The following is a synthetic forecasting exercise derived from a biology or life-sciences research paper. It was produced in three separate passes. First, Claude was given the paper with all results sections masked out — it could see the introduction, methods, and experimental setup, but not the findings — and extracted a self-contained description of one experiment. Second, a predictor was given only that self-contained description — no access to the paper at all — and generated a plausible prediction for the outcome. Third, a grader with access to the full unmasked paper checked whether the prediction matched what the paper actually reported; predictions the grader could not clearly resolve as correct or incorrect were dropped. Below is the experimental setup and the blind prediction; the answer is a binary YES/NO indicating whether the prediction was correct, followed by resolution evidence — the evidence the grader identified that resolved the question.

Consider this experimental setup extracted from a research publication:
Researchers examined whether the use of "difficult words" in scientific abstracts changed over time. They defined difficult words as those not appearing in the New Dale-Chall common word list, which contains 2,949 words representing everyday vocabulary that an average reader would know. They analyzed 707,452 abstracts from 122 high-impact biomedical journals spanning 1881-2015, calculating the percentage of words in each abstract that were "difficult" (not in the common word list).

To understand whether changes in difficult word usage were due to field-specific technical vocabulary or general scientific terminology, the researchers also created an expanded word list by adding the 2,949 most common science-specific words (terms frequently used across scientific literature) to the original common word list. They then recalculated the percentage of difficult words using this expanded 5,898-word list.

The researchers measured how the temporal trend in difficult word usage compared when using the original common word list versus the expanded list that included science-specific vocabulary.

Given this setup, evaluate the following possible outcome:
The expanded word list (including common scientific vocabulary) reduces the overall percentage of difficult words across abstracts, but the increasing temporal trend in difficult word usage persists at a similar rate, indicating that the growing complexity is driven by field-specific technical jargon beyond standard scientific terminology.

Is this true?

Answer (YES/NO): NO